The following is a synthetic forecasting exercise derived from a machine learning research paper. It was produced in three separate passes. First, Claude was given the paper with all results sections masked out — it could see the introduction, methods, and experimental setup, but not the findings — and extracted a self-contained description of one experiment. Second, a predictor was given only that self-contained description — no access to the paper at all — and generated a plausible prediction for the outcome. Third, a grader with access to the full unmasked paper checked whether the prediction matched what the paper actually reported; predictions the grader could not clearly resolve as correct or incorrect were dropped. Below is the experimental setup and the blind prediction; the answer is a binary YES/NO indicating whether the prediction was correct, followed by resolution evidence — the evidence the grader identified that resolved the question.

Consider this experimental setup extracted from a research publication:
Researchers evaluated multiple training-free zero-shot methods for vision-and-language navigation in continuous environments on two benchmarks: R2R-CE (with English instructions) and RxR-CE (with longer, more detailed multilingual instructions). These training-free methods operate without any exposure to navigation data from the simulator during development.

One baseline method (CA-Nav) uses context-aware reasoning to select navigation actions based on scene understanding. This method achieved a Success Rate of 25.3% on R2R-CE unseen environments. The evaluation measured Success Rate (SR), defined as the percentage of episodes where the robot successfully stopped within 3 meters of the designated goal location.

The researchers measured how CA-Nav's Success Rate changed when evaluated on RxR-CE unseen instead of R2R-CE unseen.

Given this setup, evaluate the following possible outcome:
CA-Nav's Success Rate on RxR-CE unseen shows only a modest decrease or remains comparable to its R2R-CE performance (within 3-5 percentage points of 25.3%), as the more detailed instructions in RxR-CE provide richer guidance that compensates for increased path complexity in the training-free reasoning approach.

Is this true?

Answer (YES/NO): NO